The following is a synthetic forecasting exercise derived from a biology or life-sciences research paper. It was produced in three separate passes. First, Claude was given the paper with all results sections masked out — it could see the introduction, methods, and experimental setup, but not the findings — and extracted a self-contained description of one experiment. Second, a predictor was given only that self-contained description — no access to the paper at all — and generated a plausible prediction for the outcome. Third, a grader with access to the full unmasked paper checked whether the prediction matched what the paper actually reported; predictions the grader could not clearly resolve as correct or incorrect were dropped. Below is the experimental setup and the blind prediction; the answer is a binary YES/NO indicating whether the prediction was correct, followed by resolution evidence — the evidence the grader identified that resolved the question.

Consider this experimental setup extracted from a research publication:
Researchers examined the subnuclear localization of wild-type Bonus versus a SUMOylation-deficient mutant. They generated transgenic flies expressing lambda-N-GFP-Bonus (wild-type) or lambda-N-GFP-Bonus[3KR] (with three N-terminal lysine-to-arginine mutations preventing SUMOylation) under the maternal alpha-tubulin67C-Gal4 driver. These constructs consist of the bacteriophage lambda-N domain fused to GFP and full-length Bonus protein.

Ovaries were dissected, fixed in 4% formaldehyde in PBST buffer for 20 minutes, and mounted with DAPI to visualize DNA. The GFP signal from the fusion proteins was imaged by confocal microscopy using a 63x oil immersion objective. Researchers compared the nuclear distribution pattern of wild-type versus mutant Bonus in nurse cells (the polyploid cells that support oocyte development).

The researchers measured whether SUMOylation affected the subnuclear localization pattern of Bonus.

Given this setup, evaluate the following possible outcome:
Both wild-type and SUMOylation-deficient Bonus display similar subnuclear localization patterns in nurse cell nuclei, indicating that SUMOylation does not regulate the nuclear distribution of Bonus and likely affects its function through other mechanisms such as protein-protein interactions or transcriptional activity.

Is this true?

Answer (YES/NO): NO